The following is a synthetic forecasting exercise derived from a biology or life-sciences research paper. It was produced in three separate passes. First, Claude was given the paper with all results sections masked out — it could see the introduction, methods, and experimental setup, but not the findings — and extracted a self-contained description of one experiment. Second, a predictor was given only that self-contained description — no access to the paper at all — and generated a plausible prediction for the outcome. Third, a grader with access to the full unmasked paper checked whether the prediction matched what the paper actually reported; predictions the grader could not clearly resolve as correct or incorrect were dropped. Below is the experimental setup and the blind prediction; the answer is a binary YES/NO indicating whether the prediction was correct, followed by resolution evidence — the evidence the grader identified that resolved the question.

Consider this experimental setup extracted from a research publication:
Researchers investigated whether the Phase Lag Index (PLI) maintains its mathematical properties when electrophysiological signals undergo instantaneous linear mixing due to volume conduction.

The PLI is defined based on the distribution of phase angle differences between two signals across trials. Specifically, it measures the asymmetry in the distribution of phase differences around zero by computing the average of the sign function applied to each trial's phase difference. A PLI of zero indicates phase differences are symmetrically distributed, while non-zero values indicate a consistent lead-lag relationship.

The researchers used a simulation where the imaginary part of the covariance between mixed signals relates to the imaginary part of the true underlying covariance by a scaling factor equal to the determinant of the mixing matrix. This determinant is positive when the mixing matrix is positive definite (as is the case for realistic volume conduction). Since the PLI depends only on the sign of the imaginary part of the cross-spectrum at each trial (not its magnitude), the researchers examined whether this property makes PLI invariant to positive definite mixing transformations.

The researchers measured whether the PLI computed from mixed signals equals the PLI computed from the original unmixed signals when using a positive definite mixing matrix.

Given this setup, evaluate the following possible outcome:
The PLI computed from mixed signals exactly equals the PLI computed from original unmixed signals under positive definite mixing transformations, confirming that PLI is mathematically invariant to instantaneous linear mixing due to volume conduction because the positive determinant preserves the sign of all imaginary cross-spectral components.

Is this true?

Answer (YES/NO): YES